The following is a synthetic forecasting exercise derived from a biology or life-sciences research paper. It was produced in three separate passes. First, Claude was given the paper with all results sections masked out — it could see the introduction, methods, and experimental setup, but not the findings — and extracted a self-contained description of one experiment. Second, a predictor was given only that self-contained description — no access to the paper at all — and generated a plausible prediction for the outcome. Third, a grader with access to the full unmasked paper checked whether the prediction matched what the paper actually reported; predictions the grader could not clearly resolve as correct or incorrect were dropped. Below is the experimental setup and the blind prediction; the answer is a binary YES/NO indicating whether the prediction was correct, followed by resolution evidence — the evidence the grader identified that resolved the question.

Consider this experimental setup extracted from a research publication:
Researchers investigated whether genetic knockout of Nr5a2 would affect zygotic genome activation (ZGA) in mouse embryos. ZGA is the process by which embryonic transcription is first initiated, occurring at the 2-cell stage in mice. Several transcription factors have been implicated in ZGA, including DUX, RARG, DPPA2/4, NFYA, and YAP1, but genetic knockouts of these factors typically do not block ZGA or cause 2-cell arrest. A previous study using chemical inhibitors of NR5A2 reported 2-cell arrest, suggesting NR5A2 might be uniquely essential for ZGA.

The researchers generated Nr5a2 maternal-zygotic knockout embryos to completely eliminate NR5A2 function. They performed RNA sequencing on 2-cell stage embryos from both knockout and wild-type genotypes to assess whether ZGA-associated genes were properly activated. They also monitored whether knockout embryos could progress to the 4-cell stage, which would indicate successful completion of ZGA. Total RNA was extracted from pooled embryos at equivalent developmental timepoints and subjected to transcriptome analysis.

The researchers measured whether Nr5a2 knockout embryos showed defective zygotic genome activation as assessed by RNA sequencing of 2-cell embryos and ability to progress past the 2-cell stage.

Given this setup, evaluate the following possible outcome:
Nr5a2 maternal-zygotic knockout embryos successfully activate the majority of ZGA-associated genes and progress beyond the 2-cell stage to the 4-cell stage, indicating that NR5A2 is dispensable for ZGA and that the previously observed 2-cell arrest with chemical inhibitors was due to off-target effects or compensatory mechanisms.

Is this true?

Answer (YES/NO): YES